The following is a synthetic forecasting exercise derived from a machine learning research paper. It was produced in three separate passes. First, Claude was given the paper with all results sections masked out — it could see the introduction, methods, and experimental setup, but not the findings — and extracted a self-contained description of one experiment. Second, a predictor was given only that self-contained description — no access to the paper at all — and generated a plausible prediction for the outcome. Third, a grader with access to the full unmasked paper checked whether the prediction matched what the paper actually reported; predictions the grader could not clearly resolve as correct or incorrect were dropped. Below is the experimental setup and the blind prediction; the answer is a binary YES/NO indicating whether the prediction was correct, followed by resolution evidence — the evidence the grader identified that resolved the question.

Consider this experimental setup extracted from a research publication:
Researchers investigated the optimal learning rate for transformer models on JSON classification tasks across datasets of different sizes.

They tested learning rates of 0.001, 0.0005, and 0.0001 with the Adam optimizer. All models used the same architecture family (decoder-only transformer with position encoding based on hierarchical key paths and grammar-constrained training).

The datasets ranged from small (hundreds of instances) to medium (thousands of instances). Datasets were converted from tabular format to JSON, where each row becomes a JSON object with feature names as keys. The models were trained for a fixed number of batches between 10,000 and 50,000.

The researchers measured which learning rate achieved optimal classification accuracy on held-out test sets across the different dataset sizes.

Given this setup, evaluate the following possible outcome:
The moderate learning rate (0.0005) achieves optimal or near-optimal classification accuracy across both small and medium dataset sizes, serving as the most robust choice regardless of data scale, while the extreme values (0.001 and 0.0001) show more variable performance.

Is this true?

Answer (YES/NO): NO